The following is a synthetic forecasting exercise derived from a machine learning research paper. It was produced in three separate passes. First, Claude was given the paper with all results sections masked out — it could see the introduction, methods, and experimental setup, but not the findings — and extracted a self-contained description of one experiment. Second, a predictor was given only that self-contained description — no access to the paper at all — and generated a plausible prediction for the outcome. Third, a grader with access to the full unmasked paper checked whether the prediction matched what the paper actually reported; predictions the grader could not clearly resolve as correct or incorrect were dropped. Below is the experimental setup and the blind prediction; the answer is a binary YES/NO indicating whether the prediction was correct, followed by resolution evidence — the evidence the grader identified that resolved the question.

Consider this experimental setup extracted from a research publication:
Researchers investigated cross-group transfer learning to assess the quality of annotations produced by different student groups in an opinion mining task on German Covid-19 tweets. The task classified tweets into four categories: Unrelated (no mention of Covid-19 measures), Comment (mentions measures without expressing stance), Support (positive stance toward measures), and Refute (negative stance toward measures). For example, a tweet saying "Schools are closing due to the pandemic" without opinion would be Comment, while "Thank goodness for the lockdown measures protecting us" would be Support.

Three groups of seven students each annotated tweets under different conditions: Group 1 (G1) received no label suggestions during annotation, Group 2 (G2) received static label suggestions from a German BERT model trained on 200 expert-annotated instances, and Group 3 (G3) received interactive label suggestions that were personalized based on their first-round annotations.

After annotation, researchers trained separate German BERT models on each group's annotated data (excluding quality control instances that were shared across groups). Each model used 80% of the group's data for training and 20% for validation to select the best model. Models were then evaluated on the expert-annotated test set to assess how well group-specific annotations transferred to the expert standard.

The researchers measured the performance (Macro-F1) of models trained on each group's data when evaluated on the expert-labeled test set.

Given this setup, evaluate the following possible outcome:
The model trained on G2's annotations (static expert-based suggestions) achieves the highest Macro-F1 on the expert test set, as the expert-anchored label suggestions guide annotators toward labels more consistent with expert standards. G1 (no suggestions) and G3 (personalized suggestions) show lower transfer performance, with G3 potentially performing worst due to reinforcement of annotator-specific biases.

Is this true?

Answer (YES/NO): NO